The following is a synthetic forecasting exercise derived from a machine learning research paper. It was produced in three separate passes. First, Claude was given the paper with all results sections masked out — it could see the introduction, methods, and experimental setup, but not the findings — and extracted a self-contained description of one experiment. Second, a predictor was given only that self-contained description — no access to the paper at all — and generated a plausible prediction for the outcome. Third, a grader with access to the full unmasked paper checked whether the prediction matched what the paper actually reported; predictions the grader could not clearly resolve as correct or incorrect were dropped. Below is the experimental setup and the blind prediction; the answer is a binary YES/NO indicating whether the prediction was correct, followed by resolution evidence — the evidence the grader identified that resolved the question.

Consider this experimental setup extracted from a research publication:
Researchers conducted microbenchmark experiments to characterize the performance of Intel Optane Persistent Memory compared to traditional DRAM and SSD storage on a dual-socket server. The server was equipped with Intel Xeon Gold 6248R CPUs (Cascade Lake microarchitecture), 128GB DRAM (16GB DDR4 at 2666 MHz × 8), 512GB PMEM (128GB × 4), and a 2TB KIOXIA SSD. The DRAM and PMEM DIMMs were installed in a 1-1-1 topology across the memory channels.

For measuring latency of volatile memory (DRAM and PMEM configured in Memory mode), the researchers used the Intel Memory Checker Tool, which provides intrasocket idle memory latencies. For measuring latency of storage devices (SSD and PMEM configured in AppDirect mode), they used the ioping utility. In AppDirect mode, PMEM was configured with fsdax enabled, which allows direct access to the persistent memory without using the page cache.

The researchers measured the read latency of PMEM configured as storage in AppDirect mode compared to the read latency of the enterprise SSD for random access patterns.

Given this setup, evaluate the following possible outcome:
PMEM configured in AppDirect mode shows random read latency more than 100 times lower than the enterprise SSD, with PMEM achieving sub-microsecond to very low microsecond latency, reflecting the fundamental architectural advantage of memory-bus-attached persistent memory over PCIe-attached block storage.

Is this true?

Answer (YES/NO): NO